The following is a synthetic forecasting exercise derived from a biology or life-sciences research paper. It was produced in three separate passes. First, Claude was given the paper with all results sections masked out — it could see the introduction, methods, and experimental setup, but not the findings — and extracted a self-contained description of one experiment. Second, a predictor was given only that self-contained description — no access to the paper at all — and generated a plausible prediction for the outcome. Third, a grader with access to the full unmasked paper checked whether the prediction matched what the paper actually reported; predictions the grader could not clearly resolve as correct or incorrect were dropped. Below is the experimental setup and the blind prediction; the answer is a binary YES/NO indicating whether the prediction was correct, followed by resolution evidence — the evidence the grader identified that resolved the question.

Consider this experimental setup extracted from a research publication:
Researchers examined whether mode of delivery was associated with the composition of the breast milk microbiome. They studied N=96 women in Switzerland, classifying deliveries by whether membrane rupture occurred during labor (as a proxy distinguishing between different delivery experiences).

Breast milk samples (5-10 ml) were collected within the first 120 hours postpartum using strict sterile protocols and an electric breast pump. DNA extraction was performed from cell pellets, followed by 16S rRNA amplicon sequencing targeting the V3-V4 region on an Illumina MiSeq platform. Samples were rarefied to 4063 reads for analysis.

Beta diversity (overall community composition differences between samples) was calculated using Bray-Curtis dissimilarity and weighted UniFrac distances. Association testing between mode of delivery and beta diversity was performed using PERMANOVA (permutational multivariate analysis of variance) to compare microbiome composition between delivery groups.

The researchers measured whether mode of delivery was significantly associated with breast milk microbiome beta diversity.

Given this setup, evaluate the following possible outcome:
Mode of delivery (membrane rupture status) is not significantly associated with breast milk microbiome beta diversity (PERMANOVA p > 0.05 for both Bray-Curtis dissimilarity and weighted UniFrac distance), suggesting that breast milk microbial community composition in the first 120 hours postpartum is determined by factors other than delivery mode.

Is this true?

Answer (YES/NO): YES